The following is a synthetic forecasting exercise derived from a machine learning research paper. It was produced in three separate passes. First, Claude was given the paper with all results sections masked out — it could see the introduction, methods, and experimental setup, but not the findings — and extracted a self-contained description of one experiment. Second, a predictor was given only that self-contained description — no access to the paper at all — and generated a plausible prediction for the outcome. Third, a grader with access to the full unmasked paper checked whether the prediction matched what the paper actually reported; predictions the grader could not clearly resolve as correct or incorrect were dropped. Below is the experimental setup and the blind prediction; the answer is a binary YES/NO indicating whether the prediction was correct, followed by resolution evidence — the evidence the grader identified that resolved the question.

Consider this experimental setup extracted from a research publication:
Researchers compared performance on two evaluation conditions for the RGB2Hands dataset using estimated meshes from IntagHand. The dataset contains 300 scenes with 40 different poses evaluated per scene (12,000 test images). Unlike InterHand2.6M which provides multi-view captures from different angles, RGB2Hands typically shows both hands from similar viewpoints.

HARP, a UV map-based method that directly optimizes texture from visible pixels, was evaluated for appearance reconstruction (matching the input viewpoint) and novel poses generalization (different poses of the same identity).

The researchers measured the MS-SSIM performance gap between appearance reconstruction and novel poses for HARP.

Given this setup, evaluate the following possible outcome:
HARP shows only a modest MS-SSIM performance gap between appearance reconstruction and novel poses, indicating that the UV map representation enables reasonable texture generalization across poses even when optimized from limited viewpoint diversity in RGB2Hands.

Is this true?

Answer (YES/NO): NO